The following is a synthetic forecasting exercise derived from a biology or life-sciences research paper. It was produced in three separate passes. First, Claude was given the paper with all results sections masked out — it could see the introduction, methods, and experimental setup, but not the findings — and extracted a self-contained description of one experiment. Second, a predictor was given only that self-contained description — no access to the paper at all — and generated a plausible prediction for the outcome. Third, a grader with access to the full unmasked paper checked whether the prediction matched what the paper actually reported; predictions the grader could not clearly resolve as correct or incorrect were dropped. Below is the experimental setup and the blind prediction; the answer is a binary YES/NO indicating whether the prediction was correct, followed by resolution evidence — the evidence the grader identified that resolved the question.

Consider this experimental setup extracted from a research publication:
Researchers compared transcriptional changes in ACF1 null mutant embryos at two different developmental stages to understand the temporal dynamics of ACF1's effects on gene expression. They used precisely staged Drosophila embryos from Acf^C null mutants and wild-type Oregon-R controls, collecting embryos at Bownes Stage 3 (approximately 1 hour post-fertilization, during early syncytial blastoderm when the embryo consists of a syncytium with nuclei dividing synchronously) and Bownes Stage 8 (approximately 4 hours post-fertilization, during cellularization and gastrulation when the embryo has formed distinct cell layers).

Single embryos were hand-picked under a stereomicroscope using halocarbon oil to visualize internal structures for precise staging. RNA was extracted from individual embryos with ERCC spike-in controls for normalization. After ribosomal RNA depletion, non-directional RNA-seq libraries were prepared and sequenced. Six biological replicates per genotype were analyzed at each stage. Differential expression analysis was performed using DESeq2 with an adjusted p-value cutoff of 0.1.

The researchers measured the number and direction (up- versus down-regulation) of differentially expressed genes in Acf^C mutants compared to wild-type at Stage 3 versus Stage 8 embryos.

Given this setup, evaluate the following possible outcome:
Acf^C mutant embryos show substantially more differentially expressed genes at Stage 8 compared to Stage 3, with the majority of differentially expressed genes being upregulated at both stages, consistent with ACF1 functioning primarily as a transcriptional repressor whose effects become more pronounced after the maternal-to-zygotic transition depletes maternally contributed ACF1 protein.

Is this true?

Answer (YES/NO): NO